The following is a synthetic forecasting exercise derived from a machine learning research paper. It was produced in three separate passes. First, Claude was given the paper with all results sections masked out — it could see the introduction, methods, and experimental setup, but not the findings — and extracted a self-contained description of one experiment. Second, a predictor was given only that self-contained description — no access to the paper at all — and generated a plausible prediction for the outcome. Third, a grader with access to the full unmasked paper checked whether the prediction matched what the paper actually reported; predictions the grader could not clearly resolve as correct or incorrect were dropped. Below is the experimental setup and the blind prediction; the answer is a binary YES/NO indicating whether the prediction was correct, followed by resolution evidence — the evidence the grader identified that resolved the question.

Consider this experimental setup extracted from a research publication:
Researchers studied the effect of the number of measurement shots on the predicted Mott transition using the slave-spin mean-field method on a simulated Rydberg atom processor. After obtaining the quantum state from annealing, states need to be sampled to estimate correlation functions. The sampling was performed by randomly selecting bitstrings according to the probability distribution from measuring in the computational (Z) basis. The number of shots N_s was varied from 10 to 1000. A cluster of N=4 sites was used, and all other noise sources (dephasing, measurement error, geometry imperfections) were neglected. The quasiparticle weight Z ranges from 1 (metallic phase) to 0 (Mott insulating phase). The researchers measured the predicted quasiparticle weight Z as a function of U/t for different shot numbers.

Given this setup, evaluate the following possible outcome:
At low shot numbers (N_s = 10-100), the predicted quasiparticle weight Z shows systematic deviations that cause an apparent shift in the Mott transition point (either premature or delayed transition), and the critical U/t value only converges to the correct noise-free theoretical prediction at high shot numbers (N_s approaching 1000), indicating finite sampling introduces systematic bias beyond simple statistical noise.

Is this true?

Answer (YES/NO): NO